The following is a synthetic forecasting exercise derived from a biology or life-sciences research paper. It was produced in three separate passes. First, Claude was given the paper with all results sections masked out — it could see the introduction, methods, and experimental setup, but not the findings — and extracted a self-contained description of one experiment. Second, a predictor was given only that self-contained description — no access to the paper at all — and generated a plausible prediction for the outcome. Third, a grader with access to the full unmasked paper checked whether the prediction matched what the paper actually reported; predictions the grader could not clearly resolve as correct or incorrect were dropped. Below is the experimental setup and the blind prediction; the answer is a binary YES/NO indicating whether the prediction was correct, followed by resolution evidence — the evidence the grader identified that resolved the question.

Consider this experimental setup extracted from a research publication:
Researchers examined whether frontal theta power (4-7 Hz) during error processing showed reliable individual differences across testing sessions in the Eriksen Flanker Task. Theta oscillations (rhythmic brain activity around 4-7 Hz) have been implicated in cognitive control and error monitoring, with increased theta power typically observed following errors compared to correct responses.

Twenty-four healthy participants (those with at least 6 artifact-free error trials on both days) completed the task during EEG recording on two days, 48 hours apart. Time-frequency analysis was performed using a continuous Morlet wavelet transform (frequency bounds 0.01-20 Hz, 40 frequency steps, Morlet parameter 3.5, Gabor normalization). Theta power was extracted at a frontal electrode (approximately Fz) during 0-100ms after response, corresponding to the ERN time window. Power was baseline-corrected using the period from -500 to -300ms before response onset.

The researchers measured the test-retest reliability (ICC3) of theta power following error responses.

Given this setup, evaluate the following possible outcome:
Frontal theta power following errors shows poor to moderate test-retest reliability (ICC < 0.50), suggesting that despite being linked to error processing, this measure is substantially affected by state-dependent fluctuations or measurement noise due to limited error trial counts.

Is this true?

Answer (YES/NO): NO